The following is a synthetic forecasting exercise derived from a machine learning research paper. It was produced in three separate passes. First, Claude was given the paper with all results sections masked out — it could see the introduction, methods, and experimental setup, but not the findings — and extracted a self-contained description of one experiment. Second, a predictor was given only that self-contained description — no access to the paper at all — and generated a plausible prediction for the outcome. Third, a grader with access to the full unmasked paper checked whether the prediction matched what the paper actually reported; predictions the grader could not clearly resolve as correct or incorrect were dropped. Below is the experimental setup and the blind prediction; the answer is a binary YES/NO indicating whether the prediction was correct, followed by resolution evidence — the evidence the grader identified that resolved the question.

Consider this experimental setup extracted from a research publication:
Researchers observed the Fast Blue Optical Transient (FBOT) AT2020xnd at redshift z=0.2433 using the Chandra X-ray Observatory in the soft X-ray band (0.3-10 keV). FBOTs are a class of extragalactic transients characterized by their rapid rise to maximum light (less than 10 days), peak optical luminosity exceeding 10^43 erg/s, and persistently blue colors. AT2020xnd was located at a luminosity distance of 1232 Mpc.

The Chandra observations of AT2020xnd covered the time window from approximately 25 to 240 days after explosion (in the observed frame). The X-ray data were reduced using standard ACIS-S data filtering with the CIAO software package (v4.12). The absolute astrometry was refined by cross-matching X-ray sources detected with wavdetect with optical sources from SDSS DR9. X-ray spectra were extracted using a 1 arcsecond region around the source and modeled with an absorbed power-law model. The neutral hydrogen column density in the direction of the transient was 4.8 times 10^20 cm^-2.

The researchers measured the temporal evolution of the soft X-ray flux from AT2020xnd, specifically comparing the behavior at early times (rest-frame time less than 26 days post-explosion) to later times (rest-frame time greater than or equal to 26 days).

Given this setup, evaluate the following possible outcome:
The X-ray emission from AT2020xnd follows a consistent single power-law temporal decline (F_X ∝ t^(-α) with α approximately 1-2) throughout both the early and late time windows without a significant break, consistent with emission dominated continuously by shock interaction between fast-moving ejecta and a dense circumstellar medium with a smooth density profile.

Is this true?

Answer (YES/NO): NO